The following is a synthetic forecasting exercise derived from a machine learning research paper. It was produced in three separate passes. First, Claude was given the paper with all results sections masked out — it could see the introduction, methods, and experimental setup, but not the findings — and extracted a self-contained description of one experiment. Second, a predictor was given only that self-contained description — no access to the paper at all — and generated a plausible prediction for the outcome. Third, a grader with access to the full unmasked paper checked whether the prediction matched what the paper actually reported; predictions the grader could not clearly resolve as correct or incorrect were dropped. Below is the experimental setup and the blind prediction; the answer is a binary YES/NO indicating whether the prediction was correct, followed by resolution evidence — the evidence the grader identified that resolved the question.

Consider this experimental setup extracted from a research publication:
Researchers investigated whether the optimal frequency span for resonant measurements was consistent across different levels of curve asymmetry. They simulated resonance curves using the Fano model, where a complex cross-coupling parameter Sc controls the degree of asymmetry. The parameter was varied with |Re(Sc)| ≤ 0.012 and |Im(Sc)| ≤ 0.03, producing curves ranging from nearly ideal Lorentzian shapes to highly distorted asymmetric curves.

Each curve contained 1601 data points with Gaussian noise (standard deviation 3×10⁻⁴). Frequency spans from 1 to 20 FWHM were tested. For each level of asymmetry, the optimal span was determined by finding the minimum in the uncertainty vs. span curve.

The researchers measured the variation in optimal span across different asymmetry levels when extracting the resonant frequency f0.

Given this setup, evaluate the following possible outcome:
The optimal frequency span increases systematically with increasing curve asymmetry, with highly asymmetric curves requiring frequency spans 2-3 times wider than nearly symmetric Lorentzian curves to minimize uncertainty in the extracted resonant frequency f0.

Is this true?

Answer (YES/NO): NO